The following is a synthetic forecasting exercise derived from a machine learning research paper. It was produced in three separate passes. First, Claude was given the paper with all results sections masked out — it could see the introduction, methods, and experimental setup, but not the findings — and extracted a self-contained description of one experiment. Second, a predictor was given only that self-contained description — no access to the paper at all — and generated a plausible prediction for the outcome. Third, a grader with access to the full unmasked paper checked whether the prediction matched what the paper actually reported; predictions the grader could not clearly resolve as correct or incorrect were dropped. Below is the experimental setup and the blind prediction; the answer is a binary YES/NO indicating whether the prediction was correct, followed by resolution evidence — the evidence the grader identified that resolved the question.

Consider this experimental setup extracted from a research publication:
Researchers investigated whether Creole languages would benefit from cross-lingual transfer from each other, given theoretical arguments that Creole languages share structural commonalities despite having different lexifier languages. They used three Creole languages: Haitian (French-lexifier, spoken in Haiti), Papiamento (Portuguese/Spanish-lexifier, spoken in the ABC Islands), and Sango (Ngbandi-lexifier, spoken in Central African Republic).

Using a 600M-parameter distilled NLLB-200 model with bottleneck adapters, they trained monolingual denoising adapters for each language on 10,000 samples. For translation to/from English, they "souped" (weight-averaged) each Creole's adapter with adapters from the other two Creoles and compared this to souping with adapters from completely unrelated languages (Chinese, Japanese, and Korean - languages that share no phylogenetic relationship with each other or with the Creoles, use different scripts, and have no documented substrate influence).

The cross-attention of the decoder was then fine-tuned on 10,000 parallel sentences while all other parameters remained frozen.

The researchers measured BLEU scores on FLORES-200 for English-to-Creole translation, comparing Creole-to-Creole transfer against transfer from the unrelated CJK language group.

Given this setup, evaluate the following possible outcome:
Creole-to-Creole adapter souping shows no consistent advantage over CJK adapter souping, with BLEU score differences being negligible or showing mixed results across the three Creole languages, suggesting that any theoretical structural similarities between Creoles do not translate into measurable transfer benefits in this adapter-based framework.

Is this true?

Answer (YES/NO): YES